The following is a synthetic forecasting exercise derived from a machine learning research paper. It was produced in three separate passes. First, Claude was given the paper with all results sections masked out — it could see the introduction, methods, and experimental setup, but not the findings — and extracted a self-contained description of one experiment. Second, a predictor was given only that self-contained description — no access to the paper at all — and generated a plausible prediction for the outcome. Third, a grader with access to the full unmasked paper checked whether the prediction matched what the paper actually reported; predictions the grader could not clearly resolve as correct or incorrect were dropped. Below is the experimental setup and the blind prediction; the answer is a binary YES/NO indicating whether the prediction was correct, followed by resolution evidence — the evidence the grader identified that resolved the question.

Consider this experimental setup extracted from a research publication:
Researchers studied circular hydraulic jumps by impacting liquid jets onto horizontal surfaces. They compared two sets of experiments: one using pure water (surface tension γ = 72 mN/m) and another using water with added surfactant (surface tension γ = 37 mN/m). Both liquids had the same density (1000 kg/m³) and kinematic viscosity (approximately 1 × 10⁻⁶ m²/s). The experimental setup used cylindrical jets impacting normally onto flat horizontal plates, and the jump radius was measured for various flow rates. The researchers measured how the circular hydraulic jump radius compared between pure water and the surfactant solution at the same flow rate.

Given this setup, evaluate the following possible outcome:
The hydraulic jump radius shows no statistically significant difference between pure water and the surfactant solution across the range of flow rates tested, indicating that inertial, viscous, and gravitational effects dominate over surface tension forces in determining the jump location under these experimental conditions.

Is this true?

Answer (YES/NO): NO